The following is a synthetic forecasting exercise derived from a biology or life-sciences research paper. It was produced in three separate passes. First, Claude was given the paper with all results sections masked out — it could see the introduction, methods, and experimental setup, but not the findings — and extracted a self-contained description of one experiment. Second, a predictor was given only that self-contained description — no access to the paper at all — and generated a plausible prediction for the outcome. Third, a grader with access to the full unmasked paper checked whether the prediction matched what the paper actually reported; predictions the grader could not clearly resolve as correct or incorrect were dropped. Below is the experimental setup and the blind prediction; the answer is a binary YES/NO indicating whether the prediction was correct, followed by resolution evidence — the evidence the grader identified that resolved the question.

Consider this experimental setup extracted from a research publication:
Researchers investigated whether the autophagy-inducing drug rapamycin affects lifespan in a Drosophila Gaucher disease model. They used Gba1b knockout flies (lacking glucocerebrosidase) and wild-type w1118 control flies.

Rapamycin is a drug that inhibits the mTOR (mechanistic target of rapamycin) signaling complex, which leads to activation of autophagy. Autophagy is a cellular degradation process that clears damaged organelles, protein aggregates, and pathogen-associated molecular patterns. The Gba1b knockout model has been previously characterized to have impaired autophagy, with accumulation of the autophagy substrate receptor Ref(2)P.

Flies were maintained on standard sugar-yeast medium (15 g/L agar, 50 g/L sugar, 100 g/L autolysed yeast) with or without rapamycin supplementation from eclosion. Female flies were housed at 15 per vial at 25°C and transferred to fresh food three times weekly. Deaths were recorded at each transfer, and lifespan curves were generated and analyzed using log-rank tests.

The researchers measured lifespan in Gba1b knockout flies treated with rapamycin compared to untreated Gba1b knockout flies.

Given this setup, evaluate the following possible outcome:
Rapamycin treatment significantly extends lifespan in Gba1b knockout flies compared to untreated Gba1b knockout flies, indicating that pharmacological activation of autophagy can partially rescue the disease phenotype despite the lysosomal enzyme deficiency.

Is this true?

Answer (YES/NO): YES